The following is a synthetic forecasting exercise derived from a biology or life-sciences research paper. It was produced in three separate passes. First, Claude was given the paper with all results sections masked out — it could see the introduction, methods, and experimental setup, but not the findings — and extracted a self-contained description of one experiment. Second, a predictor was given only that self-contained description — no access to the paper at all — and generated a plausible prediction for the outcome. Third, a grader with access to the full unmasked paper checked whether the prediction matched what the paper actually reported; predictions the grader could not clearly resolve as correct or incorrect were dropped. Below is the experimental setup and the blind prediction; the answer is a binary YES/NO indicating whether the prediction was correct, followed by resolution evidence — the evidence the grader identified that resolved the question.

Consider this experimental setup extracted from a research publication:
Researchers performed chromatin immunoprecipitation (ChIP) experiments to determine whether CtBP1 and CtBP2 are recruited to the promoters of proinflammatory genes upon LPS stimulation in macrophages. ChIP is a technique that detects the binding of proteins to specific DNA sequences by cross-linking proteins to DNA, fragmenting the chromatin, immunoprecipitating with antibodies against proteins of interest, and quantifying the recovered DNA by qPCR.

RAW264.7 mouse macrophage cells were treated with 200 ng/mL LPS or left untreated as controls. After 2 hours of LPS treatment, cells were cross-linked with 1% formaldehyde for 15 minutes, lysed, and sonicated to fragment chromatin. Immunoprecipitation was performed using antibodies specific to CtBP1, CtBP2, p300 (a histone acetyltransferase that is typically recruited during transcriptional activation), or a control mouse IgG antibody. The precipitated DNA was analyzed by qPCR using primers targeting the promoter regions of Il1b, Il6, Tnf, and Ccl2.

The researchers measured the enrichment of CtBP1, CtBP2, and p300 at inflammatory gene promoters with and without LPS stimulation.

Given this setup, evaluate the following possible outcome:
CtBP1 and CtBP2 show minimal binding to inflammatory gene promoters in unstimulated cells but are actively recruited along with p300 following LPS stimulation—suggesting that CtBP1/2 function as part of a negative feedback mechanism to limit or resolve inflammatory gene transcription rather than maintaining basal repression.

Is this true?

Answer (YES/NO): NO